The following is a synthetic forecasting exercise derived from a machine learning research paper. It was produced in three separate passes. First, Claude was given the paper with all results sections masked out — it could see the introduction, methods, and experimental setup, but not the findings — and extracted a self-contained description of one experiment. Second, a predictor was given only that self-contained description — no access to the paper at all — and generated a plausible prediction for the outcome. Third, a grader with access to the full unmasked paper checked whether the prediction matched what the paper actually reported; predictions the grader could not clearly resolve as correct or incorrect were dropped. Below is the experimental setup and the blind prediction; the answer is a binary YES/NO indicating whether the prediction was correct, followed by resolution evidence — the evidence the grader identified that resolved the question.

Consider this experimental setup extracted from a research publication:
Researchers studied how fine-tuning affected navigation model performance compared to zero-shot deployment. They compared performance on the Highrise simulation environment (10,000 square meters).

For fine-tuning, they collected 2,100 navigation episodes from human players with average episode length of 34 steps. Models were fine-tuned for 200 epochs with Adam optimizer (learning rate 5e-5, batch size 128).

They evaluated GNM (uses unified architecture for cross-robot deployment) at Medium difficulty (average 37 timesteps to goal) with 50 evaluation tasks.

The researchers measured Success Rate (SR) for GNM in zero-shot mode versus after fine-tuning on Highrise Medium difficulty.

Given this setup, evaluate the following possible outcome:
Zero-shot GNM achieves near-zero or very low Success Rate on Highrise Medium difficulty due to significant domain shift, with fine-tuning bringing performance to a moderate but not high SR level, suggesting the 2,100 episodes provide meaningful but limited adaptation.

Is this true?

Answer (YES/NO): NO